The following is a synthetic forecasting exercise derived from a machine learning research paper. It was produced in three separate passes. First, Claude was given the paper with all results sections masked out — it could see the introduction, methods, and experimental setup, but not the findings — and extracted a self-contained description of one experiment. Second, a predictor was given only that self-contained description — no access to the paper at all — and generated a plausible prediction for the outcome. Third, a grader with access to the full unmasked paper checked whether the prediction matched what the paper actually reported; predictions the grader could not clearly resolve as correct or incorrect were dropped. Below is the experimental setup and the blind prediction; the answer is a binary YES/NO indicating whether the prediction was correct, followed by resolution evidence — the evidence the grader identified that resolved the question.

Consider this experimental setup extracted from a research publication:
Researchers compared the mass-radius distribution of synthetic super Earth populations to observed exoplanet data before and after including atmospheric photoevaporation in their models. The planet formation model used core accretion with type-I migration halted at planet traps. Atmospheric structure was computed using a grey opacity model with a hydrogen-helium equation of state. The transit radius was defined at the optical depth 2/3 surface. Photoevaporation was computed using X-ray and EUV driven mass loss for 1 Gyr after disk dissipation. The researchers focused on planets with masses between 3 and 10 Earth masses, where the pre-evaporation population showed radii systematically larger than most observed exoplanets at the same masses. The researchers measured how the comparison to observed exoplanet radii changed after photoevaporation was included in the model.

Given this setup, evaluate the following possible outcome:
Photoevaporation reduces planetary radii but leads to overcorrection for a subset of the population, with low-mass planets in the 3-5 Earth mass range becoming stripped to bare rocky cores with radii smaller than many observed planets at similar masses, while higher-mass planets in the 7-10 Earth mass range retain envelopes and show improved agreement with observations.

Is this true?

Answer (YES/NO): NO